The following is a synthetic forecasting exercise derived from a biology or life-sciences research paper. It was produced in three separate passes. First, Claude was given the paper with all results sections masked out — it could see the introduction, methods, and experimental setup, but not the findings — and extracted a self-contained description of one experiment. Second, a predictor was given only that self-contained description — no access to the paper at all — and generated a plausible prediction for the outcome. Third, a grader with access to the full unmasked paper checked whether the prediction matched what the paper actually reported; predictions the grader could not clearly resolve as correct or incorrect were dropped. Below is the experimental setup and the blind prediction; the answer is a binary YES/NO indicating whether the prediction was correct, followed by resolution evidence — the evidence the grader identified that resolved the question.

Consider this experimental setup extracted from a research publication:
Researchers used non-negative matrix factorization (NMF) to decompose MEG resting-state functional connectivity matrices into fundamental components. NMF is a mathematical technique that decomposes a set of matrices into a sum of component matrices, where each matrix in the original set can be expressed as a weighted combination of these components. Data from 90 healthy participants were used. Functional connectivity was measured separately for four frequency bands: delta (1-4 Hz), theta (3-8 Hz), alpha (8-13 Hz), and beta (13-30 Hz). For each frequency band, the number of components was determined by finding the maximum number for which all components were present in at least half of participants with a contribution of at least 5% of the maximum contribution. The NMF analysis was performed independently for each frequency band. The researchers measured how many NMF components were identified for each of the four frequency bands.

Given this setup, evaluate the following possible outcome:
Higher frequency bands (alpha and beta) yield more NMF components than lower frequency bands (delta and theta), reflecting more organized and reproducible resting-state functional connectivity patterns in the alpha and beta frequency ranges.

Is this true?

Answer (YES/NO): NO